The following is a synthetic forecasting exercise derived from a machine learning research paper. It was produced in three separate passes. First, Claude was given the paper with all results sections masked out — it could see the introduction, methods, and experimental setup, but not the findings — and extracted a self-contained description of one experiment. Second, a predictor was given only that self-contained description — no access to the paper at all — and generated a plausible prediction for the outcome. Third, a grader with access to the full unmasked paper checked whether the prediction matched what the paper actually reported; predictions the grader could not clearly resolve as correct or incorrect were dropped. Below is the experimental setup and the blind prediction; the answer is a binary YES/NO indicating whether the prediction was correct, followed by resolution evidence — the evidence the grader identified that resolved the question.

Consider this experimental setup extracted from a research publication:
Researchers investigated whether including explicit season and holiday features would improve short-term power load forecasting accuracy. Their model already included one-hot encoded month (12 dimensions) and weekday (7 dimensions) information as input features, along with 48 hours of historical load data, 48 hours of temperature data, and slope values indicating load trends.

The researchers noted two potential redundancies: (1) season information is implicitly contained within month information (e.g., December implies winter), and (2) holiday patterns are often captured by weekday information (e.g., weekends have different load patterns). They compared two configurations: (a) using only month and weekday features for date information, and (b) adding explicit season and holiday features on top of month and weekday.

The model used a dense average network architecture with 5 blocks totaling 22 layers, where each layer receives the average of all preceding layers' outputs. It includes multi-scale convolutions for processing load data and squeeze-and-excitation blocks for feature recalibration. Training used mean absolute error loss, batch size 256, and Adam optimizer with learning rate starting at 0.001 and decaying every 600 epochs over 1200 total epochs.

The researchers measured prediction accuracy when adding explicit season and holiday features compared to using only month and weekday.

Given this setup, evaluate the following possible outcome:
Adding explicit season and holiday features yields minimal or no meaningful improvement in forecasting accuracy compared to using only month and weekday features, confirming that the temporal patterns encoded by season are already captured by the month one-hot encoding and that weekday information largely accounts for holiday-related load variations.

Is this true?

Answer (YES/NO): YES